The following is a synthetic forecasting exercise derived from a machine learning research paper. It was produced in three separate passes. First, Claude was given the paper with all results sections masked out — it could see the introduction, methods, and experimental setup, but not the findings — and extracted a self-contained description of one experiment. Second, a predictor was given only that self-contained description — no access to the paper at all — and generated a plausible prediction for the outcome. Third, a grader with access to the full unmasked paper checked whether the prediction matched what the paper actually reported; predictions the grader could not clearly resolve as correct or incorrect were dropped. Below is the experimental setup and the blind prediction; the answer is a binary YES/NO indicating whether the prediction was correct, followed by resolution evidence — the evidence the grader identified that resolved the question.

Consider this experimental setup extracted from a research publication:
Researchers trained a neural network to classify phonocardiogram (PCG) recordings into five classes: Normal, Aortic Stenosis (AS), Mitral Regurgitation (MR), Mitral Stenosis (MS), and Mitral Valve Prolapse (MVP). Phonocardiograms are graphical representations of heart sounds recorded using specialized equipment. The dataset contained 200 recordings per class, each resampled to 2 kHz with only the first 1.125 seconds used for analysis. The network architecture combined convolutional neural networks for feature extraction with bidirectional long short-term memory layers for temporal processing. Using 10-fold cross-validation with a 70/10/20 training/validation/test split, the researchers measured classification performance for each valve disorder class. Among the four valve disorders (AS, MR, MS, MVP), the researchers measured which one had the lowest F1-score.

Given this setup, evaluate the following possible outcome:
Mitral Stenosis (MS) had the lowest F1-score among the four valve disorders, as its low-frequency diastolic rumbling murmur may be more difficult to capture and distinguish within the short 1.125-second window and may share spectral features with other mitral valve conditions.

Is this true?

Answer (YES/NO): NO